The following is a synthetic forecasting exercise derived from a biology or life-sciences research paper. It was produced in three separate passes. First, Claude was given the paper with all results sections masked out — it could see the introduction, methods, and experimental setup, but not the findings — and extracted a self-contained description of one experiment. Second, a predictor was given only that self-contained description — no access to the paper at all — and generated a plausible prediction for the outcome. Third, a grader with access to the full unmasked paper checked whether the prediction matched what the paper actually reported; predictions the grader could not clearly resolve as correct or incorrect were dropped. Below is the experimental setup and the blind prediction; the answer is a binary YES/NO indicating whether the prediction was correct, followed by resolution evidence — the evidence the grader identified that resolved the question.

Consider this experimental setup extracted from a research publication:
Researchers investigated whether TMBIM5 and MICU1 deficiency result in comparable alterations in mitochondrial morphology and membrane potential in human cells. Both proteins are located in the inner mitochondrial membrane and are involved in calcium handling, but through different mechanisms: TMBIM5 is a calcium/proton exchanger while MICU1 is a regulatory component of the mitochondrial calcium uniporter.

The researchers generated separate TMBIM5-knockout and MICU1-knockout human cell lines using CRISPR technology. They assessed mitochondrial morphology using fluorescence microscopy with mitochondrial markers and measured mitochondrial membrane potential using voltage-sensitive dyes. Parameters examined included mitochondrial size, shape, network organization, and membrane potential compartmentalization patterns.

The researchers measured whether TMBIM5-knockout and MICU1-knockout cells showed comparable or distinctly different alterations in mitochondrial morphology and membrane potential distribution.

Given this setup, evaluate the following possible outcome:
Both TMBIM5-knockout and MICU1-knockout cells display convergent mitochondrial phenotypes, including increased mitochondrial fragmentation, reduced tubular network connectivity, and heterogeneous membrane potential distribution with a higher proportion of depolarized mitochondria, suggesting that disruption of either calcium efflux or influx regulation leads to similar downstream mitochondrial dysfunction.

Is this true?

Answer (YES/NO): NO